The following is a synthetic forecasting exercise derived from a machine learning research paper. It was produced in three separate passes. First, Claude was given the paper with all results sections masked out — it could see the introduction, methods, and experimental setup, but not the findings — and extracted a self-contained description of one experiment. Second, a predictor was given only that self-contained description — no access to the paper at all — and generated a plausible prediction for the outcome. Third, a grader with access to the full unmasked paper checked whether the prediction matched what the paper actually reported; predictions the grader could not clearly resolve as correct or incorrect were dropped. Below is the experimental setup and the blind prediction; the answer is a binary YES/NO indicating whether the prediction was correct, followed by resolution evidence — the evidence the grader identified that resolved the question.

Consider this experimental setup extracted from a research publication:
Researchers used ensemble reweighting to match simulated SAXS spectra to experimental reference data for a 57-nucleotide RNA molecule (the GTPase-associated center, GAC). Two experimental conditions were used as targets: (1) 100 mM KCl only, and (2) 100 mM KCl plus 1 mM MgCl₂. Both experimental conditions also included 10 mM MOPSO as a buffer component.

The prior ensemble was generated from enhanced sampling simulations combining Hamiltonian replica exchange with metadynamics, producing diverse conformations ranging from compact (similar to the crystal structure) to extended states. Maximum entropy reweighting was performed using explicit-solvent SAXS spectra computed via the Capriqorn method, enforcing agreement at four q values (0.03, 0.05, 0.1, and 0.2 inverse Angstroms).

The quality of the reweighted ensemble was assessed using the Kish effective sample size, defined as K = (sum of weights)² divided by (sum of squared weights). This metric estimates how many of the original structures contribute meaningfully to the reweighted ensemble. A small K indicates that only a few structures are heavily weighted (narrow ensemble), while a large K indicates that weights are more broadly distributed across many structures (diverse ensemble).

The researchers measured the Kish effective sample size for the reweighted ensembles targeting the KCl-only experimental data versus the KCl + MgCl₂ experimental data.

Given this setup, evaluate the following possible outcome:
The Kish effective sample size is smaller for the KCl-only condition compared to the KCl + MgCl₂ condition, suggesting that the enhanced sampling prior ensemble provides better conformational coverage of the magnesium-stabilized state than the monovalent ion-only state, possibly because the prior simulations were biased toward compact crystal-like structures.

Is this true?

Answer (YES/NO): YES